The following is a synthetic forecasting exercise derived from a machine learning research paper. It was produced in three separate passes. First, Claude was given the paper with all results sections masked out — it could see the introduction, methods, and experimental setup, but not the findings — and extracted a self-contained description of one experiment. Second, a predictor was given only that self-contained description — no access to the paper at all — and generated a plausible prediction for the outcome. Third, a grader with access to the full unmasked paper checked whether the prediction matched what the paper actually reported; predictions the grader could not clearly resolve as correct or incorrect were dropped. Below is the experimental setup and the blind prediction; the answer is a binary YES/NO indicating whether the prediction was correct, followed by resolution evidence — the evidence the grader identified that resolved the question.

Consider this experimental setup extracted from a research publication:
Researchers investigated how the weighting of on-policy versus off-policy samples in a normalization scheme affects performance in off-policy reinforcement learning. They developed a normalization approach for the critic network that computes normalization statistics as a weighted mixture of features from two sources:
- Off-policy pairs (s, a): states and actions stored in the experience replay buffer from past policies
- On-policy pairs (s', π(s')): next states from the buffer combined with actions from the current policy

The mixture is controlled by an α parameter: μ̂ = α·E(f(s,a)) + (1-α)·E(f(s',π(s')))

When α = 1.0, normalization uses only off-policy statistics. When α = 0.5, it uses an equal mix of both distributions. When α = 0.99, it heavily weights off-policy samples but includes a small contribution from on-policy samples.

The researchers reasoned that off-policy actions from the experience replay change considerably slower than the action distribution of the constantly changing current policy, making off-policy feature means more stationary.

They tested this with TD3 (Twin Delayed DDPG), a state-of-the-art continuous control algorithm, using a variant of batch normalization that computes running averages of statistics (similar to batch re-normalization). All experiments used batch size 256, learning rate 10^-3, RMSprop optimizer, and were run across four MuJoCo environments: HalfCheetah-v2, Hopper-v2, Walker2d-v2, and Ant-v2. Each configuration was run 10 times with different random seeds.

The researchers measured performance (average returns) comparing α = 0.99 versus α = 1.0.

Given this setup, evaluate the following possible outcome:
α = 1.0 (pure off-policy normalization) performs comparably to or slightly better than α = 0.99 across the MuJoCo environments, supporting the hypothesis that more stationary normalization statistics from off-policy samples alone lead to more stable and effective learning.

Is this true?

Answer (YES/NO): NO